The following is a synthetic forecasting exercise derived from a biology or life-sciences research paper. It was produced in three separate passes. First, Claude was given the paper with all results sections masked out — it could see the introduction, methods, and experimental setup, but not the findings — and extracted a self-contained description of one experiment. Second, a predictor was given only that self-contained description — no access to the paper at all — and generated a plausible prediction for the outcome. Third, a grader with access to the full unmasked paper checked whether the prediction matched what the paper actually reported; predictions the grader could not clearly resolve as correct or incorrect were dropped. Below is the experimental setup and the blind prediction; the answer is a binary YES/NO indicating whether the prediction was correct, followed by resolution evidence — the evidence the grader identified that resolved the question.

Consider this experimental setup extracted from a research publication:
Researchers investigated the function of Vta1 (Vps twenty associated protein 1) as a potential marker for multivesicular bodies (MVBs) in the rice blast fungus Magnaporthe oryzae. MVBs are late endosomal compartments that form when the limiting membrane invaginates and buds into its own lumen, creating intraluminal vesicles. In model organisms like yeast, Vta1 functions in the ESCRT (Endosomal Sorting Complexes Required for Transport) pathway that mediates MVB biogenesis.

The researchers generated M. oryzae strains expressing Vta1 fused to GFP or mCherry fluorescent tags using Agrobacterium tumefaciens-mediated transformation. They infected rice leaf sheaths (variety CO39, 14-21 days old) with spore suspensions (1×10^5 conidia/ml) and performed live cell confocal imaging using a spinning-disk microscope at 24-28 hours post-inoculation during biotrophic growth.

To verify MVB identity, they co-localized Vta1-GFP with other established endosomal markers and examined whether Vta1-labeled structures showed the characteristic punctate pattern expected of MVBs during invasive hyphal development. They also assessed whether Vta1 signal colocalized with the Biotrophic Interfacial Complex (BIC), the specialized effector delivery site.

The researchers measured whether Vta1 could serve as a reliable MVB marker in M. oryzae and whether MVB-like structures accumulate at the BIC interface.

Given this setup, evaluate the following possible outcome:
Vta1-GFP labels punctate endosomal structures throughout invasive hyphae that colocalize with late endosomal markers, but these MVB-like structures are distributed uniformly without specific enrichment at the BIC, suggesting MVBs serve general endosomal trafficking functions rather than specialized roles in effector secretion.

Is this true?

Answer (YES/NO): NO